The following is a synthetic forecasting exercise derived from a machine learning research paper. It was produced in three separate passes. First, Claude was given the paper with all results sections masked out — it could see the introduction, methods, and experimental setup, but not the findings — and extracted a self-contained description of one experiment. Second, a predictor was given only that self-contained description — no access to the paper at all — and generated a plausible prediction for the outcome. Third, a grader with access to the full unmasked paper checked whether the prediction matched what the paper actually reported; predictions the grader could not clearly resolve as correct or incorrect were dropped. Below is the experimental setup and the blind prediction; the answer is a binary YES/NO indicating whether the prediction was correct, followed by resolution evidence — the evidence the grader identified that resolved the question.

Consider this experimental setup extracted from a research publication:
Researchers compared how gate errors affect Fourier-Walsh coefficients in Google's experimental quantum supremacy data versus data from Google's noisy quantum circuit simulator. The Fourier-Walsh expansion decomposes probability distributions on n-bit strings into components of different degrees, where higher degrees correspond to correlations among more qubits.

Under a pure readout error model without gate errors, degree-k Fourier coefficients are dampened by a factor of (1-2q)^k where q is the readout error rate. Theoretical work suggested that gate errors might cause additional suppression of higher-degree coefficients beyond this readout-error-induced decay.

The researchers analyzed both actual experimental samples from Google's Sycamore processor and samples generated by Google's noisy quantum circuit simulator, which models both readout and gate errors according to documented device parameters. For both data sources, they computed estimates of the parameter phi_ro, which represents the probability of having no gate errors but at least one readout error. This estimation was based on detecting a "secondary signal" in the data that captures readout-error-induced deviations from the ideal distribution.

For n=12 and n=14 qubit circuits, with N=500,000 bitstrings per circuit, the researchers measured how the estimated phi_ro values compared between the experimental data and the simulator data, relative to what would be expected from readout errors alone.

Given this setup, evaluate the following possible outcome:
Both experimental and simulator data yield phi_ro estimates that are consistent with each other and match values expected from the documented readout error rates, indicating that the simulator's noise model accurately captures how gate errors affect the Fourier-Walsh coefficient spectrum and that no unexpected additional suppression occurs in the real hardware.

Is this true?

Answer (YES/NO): NO